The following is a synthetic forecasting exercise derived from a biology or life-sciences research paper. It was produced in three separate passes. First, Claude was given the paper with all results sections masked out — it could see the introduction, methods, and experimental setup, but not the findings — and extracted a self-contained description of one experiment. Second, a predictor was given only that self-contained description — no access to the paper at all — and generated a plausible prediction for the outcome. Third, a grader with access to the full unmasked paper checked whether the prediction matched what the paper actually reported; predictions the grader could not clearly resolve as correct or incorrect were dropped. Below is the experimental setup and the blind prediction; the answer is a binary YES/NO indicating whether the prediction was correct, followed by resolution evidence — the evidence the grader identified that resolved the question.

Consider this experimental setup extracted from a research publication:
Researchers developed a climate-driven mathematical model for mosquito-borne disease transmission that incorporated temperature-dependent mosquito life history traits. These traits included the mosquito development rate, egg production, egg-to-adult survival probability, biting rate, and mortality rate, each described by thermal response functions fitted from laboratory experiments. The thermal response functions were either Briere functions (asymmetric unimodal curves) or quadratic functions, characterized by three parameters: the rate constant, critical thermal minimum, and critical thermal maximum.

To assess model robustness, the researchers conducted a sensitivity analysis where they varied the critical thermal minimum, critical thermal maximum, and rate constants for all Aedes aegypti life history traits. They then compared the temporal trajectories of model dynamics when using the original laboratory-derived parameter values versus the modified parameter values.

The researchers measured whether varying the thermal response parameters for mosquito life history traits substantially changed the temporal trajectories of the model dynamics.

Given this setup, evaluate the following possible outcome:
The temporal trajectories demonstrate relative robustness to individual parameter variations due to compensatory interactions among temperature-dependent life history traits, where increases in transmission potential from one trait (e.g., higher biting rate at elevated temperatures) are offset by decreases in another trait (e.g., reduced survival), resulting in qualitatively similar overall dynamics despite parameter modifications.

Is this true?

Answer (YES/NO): NO